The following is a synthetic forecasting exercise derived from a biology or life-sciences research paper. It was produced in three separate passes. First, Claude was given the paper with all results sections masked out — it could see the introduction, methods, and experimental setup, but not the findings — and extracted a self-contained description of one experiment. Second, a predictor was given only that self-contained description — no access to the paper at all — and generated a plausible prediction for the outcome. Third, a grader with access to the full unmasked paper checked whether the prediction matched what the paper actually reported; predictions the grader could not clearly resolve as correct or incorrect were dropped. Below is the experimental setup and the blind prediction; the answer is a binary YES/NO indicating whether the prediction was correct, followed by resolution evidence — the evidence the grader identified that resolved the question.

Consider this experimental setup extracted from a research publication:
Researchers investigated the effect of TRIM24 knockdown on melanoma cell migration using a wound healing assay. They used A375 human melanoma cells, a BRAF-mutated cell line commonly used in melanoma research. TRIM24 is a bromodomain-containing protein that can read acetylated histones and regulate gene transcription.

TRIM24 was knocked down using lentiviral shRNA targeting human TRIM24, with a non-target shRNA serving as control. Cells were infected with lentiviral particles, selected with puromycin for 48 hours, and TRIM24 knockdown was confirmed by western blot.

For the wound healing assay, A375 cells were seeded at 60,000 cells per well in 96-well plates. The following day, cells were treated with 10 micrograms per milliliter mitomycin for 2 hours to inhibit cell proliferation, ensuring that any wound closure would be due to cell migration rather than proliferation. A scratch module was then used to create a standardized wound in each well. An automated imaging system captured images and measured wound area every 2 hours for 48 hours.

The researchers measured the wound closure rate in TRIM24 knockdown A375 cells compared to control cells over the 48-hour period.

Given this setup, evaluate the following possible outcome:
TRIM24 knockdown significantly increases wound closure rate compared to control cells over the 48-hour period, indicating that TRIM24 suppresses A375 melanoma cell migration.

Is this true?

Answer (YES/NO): NO